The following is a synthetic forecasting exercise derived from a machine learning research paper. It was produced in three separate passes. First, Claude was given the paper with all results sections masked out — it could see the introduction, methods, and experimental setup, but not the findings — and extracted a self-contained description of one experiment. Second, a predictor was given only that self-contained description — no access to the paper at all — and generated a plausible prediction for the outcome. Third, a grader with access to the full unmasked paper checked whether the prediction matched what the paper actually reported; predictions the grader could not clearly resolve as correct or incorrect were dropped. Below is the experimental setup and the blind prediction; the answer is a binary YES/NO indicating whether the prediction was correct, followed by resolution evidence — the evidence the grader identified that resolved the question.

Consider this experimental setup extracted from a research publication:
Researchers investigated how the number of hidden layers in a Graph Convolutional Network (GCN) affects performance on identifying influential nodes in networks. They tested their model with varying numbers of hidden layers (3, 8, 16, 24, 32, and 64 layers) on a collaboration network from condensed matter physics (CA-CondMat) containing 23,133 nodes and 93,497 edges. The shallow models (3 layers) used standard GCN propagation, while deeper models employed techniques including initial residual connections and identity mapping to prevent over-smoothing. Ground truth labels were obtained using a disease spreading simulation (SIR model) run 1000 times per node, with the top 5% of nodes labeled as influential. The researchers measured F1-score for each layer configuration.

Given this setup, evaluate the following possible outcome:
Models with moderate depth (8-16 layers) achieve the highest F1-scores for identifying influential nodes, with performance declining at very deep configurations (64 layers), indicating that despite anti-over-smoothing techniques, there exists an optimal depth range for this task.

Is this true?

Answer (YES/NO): NO